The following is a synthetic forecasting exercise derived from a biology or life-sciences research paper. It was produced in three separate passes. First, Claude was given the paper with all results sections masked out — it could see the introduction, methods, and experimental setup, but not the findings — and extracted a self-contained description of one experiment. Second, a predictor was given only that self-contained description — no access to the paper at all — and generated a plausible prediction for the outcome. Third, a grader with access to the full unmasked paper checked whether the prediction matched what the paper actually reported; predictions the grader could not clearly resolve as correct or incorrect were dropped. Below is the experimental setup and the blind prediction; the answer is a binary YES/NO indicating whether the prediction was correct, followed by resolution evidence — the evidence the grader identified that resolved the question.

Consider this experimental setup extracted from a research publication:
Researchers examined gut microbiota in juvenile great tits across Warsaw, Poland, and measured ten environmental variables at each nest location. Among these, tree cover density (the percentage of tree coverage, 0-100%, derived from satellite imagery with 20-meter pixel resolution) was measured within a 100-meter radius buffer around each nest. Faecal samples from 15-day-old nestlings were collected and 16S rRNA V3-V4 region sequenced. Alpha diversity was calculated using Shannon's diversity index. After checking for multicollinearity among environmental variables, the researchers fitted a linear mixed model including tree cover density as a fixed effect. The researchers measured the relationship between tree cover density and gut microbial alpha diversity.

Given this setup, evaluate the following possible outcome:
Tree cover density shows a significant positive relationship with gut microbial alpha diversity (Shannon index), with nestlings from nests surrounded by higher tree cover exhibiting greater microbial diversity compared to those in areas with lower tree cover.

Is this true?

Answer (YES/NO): YES